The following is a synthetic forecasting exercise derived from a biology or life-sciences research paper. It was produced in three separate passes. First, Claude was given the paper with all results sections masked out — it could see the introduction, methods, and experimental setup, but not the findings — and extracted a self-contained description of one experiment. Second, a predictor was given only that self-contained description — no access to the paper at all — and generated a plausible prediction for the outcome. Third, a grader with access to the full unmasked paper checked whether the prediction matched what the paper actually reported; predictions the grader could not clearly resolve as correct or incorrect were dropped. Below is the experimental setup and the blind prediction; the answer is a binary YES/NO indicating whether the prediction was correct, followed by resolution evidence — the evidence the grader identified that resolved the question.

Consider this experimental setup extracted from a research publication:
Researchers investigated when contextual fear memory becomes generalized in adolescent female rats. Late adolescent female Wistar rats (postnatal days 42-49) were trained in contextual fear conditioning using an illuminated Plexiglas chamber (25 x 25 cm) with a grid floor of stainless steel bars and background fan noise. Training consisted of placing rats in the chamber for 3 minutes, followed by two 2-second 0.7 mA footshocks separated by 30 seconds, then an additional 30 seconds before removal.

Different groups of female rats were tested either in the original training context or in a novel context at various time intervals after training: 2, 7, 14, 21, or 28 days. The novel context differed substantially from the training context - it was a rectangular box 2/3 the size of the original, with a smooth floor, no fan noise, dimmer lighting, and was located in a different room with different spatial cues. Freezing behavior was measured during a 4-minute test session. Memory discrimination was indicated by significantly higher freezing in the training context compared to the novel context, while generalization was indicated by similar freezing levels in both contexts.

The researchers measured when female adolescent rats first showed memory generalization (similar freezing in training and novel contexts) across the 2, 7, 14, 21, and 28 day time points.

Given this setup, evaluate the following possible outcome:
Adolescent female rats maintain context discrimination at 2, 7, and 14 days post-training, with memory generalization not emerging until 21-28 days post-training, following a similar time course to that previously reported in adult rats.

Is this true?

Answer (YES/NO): YES